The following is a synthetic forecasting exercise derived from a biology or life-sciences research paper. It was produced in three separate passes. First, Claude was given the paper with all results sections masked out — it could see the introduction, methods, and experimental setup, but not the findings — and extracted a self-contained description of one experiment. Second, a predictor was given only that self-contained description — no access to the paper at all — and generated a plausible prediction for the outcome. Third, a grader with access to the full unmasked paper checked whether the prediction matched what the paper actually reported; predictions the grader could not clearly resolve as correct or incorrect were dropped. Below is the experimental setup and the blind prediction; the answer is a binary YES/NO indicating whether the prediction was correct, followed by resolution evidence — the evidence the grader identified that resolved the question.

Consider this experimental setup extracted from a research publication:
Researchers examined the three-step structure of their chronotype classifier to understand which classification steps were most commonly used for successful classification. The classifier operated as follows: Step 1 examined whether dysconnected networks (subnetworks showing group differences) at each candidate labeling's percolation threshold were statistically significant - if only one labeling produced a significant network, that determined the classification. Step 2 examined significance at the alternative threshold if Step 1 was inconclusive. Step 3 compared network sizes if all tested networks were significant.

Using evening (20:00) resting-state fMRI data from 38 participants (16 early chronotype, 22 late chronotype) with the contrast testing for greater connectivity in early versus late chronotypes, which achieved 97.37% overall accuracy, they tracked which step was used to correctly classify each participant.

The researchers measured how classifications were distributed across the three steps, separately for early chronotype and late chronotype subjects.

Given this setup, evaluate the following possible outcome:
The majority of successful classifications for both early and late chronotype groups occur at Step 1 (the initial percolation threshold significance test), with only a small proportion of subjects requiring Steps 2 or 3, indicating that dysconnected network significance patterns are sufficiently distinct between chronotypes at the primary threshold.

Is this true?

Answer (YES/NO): NO